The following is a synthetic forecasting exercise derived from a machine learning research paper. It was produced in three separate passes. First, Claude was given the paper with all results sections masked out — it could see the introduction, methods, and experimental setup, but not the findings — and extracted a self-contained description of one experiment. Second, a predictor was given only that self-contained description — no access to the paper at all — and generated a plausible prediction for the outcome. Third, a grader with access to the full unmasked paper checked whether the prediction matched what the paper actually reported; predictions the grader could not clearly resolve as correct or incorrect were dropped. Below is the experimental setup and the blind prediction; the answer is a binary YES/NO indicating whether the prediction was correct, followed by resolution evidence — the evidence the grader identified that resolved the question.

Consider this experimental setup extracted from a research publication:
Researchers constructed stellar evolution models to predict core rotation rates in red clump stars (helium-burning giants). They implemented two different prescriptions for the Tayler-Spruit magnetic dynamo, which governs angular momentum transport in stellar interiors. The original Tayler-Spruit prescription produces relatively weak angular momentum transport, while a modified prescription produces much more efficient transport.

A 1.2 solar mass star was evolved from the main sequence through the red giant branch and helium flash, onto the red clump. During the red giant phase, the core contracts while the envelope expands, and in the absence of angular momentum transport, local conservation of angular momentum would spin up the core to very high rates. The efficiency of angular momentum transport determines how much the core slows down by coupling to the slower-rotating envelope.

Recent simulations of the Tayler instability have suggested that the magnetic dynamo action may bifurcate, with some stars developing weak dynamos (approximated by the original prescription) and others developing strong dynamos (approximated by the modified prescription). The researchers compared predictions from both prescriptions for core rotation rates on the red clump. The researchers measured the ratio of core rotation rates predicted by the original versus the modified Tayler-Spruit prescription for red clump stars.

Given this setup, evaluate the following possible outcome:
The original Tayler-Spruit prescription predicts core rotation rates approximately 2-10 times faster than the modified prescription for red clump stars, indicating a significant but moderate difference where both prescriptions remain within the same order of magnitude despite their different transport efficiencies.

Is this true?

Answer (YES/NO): NO